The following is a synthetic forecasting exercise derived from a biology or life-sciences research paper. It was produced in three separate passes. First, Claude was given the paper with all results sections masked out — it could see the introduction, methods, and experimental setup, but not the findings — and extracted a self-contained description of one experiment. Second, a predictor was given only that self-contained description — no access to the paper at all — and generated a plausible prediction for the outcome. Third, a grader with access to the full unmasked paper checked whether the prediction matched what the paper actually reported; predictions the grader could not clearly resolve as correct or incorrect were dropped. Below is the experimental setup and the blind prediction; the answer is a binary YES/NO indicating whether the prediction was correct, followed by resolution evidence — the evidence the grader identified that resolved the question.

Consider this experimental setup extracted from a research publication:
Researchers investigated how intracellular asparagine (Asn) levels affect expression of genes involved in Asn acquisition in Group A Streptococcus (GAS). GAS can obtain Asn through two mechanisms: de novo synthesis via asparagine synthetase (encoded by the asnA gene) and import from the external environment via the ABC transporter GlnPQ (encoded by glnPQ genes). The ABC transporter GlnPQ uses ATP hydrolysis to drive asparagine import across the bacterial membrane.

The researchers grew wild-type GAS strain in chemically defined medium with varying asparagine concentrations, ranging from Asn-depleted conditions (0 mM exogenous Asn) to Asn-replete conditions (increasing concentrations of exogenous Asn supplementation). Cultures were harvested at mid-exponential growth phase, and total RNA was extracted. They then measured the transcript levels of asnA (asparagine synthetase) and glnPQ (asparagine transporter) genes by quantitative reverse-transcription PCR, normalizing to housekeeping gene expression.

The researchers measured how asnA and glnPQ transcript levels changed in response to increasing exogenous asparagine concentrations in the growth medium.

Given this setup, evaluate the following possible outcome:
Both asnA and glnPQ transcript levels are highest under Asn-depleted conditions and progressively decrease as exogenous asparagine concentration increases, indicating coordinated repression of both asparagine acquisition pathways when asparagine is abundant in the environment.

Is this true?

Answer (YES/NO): YES